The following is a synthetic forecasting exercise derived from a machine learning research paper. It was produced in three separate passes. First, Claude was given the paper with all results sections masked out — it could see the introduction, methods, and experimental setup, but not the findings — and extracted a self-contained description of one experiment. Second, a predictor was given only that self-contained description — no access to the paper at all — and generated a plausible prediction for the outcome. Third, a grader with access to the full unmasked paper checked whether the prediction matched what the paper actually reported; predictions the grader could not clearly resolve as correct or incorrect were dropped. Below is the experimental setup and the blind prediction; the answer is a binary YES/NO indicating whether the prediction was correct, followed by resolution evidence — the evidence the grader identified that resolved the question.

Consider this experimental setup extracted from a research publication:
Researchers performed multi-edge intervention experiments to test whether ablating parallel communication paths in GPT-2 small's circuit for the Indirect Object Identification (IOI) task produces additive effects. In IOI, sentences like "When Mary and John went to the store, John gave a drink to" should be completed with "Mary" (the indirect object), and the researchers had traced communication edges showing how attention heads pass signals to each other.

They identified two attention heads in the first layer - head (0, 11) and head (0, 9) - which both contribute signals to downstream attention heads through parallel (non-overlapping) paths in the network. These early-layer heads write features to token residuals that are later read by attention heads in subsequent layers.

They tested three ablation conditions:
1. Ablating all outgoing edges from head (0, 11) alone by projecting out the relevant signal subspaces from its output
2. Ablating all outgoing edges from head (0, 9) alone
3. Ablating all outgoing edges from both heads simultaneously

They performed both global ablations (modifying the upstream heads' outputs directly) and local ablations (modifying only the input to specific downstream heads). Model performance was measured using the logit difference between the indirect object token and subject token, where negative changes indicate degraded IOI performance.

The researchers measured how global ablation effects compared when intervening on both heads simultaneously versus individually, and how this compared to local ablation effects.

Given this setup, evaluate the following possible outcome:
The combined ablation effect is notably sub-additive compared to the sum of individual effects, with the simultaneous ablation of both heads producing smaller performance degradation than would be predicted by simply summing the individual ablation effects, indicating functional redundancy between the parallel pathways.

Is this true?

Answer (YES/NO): NO